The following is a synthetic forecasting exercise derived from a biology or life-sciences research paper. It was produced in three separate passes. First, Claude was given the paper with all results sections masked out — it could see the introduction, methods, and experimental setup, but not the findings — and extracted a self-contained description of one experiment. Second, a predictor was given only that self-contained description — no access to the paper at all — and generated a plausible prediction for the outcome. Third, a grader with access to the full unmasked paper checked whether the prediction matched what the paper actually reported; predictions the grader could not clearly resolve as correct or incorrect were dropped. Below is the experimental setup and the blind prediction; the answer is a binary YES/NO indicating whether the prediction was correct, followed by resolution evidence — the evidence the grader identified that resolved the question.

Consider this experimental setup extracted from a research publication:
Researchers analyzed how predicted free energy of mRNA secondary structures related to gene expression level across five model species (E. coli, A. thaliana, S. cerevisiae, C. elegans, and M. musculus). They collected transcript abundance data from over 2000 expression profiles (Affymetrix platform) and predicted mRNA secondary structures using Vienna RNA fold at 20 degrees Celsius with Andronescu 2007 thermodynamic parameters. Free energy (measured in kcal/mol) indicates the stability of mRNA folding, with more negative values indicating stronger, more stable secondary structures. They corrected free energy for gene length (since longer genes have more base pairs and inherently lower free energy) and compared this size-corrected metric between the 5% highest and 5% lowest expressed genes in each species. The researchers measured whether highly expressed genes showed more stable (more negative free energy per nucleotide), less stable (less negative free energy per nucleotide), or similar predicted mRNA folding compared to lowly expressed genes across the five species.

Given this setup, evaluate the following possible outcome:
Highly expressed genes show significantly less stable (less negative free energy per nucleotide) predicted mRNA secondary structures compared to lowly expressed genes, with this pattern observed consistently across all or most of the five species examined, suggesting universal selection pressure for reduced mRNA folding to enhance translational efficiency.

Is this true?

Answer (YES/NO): NO